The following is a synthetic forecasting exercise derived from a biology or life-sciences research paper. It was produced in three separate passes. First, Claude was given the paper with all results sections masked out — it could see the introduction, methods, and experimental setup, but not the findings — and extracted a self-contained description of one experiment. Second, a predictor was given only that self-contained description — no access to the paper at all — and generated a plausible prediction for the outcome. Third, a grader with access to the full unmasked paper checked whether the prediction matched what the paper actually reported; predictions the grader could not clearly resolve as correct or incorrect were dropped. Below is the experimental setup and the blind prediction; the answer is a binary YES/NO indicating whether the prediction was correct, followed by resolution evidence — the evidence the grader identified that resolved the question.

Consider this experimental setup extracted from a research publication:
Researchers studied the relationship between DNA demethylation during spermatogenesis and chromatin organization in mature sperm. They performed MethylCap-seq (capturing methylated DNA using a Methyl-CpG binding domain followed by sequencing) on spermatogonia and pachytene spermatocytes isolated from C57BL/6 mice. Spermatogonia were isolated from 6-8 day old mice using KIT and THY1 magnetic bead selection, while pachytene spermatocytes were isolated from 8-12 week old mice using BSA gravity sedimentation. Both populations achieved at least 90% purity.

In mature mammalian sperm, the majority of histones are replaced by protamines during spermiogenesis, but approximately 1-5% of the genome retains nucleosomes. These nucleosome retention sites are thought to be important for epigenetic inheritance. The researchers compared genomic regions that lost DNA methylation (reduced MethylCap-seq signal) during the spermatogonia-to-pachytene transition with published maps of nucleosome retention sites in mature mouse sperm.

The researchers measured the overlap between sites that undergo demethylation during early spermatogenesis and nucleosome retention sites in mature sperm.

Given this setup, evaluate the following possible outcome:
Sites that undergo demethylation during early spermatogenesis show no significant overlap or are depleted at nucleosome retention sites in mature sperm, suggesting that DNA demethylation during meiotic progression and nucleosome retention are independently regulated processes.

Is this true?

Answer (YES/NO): NO